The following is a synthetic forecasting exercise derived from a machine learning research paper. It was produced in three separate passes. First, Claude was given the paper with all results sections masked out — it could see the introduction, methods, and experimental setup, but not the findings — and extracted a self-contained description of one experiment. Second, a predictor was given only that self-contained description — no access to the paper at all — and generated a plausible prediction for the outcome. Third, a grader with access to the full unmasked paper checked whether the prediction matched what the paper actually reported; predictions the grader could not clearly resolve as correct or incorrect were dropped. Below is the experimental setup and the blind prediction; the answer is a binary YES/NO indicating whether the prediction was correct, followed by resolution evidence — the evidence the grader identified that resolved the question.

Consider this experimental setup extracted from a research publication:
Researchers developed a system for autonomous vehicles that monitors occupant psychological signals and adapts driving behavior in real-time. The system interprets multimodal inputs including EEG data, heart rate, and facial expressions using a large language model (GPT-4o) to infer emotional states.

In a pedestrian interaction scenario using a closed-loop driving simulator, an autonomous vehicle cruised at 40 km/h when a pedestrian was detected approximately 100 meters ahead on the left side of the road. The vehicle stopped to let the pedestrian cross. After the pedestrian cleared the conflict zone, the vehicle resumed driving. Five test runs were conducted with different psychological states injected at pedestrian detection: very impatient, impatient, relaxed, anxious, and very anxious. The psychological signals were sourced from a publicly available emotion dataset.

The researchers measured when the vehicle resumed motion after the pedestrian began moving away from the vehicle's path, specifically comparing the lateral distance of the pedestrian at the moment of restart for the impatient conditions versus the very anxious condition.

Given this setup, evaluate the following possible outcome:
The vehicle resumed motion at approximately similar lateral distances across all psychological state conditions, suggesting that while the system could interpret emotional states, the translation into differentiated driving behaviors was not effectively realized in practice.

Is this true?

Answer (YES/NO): NO